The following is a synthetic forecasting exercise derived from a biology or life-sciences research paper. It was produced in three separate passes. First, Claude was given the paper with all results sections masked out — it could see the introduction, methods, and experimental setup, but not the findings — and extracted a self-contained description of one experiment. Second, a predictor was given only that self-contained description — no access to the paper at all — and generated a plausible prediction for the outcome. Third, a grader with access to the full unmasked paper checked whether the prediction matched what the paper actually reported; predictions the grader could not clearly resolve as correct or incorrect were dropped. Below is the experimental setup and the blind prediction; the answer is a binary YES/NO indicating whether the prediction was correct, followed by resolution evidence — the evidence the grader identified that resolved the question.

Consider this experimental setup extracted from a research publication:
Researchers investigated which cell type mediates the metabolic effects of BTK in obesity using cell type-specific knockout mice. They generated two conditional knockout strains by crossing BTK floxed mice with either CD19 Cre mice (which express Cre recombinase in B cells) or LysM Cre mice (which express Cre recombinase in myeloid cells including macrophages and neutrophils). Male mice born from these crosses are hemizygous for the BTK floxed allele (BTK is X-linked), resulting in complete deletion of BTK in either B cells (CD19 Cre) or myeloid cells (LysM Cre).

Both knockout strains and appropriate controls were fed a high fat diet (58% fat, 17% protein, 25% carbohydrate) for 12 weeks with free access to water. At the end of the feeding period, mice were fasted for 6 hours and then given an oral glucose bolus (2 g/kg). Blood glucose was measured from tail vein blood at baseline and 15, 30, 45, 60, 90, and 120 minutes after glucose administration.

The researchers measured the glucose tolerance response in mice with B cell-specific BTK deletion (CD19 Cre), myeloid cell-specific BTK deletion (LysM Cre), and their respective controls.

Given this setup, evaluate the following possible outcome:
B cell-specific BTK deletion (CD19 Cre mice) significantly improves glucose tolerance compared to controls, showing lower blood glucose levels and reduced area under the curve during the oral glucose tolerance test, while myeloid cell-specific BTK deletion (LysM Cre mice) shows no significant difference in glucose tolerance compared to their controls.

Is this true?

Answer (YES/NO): NO